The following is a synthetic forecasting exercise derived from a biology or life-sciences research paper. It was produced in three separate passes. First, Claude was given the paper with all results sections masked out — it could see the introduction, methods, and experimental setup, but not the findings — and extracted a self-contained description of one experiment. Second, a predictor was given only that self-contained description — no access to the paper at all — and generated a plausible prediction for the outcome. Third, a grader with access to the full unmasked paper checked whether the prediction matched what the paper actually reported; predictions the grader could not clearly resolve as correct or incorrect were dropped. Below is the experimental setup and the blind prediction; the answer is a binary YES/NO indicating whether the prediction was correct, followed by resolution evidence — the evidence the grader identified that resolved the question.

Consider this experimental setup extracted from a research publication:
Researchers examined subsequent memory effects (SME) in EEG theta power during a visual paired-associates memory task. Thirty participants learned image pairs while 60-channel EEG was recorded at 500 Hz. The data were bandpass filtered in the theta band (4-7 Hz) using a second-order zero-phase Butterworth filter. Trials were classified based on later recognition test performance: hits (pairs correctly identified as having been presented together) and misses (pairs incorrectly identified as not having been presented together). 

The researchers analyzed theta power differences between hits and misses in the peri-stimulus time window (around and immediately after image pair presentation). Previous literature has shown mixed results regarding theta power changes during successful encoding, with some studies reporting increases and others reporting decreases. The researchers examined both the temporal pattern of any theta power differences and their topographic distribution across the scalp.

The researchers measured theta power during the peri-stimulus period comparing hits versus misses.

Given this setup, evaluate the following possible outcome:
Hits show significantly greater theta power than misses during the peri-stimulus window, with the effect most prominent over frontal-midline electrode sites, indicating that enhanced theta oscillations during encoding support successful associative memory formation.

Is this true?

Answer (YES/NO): NO